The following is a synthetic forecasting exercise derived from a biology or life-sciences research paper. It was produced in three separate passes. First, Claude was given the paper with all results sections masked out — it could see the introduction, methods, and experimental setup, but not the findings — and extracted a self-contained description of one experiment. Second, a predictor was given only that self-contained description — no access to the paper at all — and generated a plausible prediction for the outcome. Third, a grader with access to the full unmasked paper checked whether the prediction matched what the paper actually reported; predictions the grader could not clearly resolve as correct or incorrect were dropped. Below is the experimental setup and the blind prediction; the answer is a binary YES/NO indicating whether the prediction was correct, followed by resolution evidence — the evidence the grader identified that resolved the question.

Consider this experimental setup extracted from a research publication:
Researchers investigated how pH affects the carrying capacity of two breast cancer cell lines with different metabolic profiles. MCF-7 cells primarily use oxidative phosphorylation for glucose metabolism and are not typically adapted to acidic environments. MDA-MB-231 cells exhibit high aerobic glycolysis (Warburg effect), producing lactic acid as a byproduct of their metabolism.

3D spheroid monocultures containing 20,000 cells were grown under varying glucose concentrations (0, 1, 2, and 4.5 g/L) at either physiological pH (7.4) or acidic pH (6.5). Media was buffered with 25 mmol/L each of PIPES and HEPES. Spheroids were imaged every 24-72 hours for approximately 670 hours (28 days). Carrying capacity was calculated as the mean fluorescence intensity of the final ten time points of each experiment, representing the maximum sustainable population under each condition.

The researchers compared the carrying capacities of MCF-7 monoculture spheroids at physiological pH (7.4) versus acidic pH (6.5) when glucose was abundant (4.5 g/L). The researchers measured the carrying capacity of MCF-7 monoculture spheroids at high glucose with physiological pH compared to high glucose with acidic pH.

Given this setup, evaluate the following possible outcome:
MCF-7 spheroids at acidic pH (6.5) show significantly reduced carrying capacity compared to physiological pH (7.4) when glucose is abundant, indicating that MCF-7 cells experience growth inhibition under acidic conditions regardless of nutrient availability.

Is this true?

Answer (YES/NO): NO